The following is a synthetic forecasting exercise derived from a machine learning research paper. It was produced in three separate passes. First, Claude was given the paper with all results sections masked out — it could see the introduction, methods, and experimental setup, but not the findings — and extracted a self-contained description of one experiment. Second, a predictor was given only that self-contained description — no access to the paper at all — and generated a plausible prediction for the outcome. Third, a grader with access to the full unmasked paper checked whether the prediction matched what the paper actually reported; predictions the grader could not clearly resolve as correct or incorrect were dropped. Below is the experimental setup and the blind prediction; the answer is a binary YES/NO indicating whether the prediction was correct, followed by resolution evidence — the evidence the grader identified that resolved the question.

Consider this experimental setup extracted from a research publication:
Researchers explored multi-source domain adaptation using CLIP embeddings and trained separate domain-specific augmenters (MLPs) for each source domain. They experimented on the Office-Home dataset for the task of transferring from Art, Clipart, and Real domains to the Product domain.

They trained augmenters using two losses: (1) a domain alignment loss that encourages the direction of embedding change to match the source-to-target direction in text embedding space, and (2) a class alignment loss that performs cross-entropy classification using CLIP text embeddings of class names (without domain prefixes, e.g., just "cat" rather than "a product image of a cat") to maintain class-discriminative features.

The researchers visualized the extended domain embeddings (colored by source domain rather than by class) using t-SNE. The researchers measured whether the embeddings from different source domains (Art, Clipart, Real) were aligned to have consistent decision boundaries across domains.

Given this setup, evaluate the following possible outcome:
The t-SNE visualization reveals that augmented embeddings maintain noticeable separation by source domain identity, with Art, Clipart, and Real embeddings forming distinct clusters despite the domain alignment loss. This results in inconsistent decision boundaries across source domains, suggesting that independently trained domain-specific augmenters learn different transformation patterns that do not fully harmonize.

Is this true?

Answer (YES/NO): YES